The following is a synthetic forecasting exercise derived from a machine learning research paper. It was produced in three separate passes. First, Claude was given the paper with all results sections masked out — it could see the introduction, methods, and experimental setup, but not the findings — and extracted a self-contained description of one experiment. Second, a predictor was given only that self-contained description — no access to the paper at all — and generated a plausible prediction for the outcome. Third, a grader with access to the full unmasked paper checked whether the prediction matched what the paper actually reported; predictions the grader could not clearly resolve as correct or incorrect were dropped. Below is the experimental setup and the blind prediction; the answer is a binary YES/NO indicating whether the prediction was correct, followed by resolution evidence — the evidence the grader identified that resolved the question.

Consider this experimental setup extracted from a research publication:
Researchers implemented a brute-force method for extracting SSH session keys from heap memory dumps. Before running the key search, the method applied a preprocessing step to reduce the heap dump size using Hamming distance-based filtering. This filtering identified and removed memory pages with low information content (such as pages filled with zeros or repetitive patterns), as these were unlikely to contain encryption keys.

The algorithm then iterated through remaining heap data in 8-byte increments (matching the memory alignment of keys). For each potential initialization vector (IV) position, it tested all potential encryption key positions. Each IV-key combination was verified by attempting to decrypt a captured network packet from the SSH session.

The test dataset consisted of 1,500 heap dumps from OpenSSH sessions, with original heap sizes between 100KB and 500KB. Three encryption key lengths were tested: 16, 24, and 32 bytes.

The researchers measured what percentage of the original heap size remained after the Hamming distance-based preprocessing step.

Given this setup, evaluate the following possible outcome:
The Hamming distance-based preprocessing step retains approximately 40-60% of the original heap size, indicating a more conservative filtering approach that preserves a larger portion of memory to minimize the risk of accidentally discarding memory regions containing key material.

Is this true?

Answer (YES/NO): NO